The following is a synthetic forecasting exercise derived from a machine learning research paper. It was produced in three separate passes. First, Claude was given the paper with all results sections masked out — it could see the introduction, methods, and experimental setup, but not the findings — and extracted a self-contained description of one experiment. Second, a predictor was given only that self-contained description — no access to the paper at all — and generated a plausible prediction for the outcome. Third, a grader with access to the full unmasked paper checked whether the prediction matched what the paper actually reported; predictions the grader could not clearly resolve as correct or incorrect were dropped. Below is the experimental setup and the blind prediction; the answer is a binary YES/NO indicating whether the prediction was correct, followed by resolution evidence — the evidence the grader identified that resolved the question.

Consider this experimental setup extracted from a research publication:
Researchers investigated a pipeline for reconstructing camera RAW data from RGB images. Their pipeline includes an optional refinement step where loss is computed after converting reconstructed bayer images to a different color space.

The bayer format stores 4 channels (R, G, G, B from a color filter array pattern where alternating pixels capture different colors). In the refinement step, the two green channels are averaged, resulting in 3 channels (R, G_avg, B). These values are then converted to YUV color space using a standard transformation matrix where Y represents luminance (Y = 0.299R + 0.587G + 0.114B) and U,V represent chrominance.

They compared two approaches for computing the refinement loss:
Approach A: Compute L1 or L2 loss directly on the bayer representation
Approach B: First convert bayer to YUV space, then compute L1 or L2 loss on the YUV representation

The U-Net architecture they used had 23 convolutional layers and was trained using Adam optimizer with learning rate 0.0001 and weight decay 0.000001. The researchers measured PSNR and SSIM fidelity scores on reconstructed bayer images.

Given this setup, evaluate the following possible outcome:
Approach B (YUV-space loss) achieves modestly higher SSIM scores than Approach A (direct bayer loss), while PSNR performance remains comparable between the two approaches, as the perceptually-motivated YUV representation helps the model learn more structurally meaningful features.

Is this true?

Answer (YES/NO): NO